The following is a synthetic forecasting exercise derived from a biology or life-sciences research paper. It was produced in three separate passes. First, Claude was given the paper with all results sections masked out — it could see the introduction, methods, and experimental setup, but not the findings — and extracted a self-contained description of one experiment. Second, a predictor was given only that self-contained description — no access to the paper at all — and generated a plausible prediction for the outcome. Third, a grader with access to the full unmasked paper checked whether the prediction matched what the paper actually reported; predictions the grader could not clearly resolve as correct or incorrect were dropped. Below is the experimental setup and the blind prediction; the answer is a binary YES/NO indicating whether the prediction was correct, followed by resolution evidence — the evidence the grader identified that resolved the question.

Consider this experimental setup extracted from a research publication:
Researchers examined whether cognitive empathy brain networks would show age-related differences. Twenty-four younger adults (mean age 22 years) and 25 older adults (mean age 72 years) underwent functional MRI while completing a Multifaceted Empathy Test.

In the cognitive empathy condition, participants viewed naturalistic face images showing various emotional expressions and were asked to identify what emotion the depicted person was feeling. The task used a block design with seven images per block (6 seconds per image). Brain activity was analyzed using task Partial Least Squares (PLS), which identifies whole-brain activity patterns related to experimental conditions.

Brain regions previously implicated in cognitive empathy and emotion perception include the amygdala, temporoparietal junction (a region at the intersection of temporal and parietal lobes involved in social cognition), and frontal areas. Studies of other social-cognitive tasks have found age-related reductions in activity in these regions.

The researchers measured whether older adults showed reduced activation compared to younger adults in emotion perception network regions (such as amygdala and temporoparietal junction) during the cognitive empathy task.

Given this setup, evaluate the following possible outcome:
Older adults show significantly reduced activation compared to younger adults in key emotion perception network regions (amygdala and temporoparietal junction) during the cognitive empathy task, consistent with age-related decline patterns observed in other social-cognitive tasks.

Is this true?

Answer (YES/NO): NO